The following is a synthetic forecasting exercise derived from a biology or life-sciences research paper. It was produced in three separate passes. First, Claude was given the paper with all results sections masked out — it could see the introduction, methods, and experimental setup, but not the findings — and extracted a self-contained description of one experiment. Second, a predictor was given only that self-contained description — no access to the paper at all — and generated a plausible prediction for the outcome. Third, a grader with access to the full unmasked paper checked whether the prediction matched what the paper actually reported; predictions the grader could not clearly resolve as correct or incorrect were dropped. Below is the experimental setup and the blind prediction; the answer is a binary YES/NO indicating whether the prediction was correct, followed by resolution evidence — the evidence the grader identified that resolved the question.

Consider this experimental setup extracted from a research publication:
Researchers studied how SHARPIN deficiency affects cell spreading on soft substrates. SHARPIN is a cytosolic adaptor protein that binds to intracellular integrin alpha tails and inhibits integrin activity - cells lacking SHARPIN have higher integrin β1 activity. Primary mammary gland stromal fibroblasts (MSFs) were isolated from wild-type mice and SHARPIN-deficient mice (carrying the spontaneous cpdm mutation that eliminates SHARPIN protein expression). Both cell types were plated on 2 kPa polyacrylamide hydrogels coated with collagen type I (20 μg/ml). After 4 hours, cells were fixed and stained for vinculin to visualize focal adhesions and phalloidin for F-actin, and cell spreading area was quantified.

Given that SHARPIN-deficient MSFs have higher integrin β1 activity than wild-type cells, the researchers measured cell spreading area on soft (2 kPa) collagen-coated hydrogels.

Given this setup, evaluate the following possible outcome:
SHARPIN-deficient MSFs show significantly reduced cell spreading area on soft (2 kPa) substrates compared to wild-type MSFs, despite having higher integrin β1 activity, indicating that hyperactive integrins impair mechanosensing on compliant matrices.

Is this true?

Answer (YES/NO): YES